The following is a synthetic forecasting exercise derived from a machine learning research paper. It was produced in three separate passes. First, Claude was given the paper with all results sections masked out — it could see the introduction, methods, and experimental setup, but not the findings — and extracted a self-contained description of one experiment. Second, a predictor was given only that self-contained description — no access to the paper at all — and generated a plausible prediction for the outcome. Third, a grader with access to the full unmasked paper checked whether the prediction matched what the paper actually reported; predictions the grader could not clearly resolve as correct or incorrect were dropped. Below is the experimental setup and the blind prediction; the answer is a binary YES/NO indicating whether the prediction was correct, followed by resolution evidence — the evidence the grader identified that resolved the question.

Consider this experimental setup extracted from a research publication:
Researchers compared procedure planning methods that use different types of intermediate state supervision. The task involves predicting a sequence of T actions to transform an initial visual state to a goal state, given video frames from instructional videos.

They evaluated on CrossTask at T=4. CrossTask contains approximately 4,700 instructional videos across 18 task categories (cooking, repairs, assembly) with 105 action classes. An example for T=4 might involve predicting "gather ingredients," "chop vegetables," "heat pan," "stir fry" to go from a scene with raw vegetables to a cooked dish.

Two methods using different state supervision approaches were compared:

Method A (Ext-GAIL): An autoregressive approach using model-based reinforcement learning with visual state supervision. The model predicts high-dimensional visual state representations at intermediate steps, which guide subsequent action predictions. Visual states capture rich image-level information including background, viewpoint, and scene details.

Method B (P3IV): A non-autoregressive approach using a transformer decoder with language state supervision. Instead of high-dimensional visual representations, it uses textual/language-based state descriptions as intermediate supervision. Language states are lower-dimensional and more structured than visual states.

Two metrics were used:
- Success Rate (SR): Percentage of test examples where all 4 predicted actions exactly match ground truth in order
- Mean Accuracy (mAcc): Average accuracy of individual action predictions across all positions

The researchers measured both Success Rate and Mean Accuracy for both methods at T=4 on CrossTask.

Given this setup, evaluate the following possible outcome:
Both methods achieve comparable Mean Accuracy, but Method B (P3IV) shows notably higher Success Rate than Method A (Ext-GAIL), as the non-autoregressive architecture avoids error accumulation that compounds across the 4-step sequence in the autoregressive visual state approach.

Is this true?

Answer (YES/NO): NO